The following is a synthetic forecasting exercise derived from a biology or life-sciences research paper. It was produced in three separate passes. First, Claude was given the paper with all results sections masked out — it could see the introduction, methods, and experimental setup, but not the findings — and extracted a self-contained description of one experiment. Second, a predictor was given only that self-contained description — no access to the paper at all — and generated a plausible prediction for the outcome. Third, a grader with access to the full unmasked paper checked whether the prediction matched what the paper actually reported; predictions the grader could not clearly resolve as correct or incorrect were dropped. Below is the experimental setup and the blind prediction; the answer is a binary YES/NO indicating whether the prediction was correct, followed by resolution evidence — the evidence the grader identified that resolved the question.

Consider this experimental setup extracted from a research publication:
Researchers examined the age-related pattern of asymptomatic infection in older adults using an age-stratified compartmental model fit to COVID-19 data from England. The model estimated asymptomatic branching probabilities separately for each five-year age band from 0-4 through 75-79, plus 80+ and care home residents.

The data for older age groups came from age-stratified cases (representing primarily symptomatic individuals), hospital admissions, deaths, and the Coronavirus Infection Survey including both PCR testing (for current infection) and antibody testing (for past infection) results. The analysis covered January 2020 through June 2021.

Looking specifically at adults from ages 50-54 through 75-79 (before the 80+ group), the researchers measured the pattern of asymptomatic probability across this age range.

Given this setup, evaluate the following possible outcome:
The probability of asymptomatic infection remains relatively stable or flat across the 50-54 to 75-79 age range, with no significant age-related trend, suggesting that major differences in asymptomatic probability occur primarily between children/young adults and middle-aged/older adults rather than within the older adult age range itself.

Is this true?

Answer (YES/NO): NO